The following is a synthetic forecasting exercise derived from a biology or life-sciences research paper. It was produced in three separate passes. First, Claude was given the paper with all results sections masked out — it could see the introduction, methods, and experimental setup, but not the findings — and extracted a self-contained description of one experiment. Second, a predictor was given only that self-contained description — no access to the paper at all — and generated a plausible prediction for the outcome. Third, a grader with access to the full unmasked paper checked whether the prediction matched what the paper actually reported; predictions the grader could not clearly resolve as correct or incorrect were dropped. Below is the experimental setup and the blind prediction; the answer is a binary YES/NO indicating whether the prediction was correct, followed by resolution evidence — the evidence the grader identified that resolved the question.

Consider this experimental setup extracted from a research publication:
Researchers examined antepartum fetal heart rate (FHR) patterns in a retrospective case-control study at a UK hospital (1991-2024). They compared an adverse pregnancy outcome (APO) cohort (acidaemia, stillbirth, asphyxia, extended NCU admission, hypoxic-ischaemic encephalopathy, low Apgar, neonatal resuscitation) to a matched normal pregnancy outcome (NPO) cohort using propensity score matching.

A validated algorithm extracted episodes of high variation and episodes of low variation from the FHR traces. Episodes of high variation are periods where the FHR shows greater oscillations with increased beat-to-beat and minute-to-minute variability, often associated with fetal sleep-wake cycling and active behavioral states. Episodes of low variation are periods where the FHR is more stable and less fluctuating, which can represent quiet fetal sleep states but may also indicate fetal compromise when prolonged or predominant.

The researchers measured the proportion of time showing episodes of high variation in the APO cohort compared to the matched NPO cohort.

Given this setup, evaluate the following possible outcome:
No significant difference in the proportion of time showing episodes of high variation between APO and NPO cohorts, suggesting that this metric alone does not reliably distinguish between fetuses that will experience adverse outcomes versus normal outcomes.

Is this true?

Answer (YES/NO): YES